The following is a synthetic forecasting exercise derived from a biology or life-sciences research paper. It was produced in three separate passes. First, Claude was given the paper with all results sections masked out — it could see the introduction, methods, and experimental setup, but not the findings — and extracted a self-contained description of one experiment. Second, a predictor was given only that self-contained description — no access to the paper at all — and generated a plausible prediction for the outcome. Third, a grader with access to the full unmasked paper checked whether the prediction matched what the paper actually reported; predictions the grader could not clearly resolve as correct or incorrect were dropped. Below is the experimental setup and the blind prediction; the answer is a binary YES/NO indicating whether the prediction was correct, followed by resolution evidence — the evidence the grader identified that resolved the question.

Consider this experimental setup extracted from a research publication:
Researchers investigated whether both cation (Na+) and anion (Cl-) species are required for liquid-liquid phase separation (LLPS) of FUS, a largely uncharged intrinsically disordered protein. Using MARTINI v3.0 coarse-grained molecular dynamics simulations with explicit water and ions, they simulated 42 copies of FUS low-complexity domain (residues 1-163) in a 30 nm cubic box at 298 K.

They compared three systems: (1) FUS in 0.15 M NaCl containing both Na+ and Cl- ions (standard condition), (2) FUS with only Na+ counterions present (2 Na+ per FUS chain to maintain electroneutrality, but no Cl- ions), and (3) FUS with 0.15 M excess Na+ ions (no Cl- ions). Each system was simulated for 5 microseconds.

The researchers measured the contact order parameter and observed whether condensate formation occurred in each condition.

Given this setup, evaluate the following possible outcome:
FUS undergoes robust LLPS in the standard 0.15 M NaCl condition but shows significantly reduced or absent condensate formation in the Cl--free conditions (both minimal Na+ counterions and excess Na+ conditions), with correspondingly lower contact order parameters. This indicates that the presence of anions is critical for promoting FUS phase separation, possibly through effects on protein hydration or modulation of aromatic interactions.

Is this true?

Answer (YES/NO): NO